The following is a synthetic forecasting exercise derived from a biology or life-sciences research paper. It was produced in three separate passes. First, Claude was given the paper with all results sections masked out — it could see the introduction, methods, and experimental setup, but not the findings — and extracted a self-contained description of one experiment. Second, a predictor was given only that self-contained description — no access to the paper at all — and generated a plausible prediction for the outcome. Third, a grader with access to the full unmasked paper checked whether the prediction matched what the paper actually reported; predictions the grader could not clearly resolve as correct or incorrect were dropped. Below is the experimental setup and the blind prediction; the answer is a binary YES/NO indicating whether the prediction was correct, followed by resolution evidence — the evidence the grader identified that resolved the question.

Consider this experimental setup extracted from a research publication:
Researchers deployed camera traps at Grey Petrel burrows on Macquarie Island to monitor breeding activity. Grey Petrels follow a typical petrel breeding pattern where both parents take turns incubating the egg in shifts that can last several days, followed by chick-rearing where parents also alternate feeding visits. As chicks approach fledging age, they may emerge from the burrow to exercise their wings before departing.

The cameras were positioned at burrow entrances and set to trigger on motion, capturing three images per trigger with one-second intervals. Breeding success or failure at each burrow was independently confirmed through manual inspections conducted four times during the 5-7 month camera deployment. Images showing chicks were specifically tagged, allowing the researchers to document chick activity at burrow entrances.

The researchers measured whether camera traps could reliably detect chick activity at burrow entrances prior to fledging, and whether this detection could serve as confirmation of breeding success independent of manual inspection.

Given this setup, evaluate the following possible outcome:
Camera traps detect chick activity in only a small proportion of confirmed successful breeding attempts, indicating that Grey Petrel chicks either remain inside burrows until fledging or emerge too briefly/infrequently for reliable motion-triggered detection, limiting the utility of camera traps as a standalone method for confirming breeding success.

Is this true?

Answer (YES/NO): NO